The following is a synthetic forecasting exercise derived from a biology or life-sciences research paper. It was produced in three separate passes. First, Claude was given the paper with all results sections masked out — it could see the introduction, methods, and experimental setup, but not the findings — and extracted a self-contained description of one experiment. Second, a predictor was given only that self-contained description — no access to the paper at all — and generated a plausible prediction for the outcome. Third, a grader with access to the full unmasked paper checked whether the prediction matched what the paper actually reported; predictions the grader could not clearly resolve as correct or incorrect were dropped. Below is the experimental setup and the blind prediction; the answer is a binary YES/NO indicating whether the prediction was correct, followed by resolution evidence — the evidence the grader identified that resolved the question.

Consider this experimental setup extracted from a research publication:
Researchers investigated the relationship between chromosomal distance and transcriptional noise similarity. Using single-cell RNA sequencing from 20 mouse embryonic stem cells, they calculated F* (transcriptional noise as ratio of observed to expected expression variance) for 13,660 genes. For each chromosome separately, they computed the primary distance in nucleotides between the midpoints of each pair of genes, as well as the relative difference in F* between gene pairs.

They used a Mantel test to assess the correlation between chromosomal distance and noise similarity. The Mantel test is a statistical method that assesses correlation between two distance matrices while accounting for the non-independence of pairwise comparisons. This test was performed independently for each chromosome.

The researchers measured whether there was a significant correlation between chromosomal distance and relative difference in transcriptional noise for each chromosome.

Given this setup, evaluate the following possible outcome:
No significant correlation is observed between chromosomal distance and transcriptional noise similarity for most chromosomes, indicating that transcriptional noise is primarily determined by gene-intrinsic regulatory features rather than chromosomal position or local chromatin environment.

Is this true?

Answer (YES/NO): YES